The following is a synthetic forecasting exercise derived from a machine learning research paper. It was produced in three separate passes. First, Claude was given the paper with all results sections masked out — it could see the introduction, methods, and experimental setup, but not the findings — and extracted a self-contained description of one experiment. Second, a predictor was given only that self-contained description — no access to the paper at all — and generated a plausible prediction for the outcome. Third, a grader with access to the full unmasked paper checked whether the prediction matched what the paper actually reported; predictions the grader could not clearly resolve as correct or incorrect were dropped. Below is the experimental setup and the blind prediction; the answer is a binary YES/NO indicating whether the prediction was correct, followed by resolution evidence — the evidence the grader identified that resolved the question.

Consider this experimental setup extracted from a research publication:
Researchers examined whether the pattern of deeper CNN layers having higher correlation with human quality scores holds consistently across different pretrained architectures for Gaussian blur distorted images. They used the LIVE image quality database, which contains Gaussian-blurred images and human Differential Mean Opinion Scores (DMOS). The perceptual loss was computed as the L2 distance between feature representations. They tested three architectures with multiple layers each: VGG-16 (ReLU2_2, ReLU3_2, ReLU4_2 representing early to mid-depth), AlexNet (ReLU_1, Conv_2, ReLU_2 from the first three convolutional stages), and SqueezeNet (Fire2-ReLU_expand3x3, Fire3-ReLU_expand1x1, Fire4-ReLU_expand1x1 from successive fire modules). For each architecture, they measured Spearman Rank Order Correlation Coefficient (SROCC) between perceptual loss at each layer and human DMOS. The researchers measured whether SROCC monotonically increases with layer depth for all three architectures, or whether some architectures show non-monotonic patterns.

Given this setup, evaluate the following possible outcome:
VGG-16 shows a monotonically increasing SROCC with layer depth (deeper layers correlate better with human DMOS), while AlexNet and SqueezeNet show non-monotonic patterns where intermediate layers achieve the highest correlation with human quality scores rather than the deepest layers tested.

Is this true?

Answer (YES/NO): NO